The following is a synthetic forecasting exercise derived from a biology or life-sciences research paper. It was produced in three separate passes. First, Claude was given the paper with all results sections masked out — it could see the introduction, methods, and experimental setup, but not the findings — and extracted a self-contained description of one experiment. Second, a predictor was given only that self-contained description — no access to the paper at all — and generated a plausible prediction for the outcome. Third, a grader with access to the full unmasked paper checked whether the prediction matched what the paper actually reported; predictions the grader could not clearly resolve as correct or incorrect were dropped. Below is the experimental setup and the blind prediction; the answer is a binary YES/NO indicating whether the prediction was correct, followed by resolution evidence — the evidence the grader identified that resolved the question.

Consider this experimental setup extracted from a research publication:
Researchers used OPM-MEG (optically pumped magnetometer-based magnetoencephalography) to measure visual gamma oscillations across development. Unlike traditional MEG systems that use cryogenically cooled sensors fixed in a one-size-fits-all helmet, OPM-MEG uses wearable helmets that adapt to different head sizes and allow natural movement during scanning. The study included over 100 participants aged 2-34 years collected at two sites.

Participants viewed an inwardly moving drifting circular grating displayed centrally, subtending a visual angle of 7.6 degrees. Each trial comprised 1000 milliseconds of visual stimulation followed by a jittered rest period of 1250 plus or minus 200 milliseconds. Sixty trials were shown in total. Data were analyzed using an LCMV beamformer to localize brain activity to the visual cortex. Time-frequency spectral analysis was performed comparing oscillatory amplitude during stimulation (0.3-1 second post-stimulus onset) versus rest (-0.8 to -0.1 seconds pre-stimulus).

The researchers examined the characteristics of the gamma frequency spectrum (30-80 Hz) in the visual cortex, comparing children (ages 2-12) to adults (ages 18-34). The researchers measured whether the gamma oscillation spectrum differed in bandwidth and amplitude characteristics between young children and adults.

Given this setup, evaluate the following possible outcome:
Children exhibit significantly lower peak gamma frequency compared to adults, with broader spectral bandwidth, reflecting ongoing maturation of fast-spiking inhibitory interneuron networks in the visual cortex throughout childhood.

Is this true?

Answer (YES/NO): NO